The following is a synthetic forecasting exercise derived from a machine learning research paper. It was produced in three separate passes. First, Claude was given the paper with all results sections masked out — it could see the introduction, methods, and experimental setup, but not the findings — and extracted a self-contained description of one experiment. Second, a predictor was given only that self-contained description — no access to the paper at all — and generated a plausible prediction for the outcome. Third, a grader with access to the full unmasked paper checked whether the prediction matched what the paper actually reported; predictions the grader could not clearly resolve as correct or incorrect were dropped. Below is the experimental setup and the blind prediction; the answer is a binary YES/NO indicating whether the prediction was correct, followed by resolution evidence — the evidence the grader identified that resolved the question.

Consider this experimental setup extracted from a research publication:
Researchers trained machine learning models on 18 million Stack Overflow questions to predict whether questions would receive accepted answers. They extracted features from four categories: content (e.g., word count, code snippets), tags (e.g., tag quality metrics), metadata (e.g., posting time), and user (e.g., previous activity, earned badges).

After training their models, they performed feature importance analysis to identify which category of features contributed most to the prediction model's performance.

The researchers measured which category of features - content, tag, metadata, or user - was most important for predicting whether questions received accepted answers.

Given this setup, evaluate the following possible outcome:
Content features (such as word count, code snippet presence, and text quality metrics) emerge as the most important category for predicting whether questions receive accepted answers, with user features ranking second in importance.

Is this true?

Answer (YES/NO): NO